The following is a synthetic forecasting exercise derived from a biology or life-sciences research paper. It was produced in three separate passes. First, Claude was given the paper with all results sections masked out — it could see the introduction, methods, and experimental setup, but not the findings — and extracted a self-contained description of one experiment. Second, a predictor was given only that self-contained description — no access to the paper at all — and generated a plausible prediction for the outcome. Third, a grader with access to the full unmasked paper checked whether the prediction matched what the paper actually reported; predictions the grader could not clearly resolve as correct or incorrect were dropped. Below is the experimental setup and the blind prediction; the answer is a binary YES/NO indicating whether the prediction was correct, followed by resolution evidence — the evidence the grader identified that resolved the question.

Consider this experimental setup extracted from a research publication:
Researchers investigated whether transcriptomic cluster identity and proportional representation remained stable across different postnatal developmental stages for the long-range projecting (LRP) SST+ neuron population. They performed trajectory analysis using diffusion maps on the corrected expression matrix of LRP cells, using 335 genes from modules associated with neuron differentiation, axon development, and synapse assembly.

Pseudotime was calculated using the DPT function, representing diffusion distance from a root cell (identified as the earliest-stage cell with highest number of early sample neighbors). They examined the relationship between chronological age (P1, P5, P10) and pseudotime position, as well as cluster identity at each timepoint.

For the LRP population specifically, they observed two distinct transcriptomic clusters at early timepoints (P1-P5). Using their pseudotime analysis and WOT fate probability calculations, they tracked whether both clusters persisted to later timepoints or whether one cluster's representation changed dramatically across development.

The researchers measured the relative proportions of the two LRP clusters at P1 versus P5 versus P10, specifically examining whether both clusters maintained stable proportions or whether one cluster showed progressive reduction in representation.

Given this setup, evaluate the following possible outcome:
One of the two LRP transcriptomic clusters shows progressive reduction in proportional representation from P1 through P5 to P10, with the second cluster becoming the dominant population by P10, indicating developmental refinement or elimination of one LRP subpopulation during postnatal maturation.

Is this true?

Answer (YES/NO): NO